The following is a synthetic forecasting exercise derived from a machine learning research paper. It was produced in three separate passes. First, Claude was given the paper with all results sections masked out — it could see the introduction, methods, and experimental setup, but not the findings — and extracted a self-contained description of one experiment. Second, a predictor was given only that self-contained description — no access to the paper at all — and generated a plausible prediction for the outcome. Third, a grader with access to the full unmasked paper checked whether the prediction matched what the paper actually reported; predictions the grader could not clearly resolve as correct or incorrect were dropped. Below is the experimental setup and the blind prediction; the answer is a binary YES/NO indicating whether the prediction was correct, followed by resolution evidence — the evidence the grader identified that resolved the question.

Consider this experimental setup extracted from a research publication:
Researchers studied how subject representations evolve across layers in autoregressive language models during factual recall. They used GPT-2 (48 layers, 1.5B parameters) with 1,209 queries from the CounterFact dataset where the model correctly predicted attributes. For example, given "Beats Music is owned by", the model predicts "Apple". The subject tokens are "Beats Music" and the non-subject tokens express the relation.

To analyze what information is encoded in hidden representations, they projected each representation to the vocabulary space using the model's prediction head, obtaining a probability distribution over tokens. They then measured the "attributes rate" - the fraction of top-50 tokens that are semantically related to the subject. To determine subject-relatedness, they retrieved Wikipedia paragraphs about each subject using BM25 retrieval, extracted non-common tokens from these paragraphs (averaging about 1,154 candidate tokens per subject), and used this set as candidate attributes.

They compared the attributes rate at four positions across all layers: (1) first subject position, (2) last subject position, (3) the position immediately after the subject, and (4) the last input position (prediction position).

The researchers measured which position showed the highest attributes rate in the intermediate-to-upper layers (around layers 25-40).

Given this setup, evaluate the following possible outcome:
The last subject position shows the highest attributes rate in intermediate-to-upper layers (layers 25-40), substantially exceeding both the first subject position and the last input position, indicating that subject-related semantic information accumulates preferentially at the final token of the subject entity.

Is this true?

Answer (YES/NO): YES